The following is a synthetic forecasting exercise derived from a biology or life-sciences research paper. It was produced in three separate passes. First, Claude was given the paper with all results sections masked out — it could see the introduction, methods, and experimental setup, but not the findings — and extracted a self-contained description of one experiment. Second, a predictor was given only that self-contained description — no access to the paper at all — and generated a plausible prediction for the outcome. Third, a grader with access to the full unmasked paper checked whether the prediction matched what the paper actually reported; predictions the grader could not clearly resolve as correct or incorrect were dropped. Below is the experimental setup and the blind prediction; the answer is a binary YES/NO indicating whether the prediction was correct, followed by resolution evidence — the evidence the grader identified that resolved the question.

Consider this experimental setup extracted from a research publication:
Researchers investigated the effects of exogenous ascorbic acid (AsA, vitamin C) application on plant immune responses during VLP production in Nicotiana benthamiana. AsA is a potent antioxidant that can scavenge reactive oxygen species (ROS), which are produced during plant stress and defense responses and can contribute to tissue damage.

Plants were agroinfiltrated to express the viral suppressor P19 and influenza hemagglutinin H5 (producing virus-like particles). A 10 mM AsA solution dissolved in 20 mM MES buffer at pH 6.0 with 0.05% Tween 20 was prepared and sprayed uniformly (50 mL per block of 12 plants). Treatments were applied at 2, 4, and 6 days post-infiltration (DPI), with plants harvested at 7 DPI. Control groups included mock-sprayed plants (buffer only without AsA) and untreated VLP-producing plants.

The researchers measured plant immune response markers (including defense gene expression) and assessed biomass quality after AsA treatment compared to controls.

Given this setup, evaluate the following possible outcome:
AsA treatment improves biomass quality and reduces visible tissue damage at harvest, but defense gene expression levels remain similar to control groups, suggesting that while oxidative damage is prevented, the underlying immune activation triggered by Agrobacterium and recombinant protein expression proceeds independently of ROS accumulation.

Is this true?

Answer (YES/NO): NO